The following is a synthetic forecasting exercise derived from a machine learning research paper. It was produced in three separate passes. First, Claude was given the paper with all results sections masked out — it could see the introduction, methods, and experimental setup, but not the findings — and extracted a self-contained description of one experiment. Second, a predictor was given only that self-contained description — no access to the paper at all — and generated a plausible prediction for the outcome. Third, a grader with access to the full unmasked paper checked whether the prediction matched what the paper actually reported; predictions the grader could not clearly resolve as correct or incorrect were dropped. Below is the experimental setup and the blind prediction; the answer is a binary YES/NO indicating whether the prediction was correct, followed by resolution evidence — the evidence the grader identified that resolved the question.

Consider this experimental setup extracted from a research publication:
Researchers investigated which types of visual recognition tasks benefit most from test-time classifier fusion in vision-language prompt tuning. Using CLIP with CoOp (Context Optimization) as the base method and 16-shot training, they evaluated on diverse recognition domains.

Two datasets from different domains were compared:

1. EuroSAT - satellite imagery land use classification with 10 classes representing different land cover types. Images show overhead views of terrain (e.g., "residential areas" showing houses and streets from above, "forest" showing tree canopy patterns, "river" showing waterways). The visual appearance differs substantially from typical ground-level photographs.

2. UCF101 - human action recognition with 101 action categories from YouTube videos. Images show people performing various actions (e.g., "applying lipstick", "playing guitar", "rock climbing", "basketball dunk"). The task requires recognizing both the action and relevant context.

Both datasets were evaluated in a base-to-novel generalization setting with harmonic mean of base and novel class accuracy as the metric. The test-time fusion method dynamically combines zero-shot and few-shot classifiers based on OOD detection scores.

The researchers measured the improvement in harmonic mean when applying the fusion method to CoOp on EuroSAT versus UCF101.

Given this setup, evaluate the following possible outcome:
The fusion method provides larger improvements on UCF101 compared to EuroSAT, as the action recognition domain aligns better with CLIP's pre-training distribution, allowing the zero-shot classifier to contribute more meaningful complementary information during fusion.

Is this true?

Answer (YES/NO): YES